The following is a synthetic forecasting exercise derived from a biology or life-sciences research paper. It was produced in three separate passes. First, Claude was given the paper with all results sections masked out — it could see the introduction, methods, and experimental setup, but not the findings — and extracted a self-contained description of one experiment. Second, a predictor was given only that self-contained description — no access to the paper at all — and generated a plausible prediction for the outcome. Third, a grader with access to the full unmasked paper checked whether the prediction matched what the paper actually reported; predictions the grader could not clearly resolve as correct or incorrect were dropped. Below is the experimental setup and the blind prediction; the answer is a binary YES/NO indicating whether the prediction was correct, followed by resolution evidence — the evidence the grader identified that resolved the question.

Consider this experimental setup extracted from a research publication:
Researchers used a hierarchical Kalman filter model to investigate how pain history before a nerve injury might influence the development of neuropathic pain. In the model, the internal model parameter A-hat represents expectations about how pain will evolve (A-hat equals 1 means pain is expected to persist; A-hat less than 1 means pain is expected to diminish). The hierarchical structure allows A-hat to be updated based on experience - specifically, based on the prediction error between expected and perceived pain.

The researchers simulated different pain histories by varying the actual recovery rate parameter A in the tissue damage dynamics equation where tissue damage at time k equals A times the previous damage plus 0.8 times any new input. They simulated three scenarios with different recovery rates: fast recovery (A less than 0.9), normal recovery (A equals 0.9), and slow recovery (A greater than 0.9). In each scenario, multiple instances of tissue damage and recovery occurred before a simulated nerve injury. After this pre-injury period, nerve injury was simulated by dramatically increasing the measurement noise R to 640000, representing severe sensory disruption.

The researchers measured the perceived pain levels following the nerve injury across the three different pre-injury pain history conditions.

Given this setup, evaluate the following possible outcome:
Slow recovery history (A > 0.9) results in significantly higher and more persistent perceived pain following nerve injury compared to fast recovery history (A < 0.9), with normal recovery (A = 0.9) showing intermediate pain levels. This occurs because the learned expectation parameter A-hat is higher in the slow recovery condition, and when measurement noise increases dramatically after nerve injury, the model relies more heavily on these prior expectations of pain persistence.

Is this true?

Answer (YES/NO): NO